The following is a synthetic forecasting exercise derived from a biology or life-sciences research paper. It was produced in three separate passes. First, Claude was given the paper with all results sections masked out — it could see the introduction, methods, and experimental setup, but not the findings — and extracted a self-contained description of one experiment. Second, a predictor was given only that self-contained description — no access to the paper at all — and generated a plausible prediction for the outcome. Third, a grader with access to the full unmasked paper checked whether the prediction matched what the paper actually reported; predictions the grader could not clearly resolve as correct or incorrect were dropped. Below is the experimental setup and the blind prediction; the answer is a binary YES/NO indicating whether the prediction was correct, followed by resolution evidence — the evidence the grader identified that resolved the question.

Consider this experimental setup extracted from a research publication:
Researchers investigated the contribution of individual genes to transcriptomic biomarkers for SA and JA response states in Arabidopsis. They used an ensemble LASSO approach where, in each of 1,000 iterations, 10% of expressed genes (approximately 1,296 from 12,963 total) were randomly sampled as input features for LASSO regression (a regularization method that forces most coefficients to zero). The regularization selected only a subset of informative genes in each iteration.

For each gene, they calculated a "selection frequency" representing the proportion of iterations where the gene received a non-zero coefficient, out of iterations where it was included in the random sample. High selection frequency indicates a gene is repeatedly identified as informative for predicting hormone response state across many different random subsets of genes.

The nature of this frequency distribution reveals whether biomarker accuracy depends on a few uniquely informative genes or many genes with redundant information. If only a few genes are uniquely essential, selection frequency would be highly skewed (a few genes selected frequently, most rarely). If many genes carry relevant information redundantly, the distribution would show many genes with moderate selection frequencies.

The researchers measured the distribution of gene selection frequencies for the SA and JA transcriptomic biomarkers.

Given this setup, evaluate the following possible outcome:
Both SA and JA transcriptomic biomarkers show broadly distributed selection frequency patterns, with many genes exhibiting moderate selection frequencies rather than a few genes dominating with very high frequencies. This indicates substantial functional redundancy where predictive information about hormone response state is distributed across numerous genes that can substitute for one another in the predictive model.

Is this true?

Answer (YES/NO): NO